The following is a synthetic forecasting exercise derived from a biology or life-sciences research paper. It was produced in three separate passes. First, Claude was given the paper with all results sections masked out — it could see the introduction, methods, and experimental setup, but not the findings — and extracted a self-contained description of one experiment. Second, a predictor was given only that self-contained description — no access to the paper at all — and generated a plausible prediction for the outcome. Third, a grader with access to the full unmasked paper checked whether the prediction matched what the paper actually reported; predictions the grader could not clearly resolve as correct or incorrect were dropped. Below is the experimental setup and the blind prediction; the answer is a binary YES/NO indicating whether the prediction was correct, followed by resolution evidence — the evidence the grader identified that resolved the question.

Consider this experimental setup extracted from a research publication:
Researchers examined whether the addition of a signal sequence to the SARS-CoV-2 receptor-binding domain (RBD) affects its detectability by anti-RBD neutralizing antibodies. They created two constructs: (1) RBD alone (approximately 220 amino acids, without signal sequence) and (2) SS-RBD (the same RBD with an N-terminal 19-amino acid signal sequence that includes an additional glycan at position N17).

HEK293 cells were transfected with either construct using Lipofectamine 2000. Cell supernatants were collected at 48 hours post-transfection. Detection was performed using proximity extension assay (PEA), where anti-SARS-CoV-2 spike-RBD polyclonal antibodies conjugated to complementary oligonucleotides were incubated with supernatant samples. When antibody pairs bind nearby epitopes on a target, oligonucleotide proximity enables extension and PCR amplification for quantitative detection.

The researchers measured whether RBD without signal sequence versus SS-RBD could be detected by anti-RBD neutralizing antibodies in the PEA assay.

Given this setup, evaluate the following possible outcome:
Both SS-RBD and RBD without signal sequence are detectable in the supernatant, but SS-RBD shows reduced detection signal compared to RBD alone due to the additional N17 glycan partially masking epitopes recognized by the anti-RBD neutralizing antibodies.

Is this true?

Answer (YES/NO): NO